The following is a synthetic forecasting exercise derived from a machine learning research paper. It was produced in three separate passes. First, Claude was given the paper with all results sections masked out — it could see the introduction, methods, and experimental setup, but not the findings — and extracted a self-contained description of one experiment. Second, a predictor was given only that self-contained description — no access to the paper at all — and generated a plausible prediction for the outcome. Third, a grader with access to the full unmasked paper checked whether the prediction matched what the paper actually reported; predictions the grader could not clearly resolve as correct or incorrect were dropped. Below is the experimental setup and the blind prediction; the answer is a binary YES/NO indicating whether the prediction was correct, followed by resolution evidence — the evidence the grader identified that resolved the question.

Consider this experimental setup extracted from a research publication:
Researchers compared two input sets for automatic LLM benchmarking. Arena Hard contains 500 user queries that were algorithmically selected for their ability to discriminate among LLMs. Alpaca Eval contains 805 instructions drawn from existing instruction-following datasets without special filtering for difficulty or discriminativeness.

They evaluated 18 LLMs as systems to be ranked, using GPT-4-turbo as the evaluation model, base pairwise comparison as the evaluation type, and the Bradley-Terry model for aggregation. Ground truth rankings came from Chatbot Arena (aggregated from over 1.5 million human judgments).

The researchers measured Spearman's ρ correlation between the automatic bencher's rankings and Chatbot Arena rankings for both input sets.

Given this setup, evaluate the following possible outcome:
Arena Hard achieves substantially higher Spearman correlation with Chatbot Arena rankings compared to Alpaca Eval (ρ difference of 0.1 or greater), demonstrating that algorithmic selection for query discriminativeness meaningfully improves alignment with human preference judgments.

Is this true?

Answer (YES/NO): NO